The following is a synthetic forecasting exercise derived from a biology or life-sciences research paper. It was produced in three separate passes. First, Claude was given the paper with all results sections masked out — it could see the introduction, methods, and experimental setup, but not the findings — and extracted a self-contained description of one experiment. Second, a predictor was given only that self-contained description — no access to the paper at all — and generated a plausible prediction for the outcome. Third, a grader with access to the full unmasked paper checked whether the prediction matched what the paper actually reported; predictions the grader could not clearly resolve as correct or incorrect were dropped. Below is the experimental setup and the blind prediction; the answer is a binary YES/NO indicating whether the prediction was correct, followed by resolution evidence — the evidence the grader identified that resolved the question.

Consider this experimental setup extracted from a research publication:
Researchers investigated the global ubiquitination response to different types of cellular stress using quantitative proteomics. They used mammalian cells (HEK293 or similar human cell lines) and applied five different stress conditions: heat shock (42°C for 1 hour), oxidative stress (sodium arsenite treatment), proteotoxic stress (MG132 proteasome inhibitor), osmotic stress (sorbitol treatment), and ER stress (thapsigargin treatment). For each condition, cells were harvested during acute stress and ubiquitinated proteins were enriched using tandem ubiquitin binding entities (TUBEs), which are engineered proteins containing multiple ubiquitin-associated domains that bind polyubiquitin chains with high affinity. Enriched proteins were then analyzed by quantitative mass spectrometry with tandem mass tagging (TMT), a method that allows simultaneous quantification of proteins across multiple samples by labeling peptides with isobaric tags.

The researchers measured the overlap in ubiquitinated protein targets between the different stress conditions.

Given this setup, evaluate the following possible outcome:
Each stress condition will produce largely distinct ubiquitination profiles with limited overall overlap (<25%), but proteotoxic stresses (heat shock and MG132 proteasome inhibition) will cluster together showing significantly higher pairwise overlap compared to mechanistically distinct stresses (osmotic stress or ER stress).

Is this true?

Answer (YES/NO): NO